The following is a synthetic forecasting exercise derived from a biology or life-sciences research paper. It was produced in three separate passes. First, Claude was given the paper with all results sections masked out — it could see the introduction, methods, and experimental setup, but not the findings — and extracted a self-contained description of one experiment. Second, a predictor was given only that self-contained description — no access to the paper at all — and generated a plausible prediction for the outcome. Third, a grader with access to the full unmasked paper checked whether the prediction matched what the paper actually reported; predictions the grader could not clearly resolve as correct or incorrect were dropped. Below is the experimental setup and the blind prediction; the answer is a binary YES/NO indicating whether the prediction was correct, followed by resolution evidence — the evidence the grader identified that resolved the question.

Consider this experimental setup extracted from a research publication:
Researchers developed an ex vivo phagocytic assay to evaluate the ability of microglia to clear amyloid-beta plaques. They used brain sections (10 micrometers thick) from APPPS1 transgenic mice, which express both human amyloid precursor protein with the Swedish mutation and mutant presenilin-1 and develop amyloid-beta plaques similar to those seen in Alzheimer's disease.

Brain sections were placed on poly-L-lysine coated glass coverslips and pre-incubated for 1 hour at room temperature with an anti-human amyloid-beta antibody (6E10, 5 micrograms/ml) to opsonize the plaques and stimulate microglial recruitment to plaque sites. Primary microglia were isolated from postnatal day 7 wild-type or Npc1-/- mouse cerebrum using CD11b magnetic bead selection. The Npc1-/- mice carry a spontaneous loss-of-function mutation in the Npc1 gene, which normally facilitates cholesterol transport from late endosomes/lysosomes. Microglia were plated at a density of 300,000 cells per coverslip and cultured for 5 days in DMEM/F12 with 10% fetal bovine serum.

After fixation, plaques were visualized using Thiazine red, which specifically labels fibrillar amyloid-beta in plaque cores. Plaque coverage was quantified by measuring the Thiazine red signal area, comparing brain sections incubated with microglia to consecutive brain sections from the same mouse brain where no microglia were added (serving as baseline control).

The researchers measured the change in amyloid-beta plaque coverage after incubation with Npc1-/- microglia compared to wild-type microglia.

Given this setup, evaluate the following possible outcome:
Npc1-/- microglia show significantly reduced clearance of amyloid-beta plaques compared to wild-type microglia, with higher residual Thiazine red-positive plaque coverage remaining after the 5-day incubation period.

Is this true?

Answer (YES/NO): NO